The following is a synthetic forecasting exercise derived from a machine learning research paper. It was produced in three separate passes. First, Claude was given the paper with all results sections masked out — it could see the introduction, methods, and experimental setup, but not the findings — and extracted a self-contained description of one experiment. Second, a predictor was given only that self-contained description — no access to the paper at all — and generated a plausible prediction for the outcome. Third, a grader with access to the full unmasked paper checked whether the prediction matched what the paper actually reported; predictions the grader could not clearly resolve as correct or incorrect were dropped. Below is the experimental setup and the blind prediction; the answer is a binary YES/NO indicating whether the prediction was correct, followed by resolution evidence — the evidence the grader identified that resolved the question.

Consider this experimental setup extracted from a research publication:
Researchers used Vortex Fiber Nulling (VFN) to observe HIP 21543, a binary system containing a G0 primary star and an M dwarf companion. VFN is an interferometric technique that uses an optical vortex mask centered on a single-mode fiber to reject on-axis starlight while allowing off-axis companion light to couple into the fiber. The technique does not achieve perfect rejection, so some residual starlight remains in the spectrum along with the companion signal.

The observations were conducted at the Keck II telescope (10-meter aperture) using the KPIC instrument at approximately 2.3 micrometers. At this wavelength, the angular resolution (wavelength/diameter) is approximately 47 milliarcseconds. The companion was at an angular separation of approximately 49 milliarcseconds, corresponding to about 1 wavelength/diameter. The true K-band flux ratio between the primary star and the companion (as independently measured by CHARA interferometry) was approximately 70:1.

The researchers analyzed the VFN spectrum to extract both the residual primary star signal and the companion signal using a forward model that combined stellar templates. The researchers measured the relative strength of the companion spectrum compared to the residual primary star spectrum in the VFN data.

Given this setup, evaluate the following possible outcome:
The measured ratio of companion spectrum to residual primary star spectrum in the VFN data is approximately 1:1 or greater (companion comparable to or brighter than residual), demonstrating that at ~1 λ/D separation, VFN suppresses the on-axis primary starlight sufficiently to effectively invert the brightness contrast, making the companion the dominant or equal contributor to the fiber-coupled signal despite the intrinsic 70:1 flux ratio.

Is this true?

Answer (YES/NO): NO